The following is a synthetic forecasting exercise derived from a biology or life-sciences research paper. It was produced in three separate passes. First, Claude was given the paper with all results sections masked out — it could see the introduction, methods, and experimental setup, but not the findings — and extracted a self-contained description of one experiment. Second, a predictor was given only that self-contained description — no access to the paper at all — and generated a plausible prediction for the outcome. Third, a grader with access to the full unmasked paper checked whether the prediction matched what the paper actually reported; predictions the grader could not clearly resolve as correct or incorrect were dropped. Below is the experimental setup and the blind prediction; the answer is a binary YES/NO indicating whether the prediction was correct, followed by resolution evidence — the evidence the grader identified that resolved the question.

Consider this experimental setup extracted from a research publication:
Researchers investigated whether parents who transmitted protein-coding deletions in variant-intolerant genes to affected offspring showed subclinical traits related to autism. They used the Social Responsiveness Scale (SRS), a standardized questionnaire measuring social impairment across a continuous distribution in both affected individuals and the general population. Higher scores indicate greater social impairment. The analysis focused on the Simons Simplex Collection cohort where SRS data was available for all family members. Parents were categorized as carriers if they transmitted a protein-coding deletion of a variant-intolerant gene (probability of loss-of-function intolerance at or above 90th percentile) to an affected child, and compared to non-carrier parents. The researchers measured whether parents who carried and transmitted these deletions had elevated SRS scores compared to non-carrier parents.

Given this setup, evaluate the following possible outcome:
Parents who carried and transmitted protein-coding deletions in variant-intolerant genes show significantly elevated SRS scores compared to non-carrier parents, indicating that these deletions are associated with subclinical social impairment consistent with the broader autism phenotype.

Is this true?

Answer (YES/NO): YES